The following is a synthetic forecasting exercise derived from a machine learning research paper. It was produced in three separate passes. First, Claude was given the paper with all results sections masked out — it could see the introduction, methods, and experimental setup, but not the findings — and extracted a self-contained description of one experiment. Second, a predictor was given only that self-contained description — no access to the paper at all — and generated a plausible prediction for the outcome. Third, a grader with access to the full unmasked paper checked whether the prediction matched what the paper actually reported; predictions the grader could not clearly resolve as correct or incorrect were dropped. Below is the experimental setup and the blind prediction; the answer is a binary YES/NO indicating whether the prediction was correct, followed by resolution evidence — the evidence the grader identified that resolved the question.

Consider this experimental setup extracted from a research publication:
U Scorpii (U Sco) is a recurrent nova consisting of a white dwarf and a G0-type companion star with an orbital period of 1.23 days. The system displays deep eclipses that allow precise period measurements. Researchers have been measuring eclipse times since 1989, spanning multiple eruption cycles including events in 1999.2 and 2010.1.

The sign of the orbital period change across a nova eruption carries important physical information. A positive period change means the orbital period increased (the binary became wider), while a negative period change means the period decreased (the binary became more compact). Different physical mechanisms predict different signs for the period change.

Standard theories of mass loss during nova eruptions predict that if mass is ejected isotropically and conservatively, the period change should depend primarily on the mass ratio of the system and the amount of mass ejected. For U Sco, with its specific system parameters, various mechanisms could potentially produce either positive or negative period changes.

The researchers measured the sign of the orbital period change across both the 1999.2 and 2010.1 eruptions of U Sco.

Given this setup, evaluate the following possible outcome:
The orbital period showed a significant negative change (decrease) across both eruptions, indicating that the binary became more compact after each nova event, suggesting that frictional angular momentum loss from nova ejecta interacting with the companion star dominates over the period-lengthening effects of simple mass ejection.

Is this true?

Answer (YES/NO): NO